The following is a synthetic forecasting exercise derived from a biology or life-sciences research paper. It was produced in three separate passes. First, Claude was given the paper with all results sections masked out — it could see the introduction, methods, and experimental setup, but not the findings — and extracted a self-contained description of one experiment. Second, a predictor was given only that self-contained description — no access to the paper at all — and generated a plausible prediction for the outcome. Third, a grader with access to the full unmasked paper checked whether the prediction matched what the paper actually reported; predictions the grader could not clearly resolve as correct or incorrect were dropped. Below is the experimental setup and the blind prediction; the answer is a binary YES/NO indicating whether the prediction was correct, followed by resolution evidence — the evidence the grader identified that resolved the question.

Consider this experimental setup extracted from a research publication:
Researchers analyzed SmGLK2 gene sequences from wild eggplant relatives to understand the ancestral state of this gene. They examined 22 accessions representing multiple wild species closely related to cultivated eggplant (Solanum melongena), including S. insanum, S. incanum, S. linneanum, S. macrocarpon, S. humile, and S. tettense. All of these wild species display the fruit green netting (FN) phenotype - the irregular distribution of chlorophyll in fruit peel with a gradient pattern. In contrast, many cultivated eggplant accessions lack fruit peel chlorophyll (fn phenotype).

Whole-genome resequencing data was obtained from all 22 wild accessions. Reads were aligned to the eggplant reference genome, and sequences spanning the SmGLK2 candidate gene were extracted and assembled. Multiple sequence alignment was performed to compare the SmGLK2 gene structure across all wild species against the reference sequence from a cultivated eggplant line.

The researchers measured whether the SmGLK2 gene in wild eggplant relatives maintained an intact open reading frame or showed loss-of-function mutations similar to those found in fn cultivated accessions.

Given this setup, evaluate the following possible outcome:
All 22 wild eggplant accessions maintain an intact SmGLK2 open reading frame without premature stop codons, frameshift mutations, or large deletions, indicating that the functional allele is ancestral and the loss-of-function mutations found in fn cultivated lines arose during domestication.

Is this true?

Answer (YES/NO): YES